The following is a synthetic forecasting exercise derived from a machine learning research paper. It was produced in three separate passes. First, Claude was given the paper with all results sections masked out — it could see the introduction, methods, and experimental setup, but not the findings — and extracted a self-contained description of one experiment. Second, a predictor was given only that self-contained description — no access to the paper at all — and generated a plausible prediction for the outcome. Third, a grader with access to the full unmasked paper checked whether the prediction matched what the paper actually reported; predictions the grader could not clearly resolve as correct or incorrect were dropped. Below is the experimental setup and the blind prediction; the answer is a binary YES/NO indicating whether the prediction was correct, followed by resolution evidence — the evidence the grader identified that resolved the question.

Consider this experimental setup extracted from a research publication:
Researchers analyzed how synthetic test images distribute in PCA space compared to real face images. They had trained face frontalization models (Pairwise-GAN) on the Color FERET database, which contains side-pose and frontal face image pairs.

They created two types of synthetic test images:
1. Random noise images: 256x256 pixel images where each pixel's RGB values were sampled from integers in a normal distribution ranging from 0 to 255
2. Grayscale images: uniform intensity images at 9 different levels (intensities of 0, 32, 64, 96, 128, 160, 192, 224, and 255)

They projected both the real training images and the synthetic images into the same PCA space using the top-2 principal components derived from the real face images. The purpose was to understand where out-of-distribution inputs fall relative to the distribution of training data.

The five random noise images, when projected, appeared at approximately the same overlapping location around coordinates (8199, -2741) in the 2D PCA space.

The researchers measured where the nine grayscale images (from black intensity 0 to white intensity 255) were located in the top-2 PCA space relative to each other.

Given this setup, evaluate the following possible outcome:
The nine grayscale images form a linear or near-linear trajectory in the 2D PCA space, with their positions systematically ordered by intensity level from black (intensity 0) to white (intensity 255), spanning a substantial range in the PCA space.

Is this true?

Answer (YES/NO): YES